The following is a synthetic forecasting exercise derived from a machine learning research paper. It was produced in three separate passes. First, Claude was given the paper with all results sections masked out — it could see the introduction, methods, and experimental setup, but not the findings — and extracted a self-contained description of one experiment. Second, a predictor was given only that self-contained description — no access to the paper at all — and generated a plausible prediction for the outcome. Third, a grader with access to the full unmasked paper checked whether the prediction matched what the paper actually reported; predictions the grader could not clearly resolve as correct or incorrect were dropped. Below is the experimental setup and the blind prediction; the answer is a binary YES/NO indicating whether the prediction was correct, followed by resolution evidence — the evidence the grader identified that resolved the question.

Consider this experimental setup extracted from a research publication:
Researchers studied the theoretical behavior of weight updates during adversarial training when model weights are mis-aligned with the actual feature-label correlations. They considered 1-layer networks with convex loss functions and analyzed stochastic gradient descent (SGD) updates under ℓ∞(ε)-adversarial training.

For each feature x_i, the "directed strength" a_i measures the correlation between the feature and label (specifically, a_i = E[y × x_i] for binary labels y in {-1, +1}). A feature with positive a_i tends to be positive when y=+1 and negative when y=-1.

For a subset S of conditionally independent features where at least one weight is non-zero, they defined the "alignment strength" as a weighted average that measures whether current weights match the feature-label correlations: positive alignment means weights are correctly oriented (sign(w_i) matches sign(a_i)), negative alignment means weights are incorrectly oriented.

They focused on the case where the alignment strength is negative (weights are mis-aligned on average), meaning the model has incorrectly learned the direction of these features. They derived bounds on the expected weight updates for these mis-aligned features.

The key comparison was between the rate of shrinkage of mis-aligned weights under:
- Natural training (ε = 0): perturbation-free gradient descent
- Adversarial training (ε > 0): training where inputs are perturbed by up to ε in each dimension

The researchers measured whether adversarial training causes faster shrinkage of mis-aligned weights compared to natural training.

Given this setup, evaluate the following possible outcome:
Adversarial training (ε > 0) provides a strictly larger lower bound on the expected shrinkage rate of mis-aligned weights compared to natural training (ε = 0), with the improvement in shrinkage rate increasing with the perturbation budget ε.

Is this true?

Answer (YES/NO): YES